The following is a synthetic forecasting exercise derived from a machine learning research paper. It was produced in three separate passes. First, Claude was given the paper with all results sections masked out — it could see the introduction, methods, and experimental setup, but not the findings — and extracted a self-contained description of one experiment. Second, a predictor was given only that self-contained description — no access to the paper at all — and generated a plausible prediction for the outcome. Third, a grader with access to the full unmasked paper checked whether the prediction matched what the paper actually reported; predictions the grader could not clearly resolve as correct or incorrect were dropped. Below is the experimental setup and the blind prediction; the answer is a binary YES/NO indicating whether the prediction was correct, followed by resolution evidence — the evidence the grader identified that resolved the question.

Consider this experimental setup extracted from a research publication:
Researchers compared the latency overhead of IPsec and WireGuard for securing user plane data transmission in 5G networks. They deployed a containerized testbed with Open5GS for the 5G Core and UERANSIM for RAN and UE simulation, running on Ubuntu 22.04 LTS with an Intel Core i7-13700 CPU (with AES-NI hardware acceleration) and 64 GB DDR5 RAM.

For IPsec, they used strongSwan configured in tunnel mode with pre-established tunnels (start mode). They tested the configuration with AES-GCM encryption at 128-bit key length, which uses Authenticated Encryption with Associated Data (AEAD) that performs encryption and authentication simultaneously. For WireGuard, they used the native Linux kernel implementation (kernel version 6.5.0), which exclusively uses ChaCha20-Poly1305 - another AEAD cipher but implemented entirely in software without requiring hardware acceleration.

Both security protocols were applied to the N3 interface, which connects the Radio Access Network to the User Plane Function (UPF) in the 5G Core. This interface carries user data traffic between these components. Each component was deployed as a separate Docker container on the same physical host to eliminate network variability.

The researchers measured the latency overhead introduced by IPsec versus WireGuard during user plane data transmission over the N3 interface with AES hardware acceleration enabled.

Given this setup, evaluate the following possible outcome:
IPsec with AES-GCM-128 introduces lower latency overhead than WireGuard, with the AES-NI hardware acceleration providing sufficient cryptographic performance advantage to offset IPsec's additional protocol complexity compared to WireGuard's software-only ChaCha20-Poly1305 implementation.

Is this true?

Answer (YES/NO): YES